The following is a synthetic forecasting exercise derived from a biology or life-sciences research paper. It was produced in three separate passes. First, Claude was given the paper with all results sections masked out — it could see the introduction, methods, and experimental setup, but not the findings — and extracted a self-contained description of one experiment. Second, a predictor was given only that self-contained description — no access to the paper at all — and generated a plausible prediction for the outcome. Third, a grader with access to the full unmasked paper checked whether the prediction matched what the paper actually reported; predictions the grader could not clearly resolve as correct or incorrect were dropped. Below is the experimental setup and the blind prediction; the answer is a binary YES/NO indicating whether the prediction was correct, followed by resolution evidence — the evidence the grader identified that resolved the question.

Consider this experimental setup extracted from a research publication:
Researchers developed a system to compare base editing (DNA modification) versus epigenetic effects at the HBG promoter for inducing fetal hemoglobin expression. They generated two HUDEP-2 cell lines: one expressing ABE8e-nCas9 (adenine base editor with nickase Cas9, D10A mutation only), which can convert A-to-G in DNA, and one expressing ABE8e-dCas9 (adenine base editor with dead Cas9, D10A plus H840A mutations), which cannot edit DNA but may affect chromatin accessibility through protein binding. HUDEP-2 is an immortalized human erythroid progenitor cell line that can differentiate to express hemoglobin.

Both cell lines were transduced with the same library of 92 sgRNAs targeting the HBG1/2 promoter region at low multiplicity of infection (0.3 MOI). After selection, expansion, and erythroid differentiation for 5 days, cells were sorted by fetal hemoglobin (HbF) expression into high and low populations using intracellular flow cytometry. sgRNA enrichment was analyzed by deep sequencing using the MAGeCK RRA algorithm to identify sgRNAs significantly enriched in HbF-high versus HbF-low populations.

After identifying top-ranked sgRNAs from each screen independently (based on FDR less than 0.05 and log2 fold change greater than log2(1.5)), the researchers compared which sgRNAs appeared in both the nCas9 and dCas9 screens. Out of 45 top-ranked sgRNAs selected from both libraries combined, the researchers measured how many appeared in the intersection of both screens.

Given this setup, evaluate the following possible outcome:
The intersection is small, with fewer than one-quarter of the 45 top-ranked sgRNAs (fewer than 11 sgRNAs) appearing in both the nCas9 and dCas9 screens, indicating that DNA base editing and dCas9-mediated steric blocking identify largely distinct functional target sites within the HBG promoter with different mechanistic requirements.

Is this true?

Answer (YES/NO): NO